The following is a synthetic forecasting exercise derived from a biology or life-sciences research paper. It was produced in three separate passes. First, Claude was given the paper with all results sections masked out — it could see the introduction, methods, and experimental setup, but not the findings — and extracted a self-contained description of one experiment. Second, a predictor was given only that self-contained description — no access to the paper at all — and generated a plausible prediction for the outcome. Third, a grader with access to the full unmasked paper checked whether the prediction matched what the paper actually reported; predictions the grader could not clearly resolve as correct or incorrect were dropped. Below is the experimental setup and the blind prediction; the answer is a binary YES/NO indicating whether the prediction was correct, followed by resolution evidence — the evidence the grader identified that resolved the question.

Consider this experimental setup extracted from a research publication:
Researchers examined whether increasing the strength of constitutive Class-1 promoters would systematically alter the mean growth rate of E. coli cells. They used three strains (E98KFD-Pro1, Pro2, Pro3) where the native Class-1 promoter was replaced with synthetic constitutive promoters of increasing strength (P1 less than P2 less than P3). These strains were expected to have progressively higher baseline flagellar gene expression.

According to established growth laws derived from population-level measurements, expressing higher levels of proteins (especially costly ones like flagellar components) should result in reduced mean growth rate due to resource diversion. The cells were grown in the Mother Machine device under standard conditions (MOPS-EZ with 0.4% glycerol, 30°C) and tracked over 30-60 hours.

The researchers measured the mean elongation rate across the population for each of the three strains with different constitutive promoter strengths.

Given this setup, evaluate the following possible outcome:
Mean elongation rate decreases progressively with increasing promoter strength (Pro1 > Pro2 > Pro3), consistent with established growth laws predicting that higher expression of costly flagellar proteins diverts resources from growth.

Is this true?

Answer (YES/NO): YES